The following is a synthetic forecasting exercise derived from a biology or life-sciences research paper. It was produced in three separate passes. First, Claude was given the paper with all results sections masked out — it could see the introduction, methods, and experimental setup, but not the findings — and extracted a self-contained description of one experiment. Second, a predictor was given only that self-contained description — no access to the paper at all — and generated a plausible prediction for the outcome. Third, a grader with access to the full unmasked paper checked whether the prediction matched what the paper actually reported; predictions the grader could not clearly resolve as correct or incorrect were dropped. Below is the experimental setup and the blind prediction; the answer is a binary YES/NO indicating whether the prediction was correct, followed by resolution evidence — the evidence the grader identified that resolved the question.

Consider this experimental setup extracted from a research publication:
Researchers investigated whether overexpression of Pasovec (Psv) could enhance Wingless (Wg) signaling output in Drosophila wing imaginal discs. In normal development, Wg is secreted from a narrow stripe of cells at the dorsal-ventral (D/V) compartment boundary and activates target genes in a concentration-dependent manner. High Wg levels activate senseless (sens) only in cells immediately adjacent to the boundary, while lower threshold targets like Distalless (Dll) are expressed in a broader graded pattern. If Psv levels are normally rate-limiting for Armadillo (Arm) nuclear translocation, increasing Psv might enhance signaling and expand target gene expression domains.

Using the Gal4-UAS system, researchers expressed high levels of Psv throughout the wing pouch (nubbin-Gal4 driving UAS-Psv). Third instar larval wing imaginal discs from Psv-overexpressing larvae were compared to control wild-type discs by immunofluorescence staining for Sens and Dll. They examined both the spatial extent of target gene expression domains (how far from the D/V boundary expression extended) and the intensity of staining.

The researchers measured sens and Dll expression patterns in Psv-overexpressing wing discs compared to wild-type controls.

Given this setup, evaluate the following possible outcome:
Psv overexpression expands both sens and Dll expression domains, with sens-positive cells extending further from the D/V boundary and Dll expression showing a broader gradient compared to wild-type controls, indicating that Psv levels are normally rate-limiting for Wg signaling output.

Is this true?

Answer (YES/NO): NO